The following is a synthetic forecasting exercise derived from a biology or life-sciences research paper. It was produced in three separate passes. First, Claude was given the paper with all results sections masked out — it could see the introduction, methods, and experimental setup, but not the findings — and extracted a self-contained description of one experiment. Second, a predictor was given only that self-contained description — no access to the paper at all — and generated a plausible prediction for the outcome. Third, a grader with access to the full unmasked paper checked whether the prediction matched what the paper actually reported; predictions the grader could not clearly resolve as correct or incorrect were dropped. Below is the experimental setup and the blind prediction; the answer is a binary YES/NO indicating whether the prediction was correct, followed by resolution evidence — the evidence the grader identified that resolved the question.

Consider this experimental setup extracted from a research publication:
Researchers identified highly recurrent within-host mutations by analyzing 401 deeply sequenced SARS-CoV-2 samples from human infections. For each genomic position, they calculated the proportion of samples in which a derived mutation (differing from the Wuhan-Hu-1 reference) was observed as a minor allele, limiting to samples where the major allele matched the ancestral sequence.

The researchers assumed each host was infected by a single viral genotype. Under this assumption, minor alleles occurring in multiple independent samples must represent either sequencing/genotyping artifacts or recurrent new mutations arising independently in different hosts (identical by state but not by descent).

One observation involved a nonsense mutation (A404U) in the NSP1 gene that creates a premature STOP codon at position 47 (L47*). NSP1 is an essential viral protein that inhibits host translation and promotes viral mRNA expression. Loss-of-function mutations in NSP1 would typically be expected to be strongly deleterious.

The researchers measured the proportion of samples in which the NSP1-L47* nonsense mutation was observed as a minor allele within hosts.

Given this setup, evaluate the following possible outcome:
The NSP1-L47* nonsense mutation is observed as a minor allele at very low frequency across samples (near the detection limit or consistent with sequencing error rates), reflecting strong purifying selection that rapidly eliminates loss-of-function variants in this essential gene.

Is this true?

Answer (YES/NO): NO